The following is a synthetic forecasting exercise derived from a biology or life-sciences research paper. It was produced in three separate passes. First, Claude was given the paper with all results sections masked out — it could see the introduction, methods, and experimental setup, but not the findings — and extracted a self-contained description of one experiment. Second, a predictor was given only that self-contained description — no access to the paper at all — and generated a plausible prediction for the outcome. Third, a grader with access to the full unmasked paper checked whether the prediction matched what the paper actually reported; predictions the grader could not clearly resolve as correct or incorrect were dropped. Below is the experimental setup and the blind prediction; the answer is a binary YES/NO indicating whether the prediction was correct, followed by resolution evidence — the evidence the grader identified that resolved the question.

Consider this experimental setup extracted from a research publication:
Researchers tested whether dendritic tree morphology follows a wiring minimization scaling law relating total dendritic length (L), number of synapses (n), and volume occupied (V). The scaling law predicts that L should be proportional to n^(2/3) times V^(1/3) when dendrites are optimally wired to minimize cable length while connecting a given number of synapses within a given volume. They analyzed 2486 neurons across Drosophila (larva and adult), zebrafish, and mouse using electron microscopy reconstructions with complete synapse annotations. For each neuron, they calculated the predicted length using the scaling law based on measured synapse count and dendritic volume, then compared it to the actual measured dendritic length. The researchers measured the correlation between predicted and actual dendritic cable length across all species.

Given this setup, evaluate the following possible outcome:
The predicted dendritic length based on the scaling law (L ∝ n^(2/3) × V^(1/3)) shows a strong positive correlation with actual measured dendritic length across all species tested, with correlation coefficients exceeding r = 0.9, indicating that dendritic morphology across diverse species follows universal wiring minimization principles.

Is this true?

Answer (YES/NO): NO